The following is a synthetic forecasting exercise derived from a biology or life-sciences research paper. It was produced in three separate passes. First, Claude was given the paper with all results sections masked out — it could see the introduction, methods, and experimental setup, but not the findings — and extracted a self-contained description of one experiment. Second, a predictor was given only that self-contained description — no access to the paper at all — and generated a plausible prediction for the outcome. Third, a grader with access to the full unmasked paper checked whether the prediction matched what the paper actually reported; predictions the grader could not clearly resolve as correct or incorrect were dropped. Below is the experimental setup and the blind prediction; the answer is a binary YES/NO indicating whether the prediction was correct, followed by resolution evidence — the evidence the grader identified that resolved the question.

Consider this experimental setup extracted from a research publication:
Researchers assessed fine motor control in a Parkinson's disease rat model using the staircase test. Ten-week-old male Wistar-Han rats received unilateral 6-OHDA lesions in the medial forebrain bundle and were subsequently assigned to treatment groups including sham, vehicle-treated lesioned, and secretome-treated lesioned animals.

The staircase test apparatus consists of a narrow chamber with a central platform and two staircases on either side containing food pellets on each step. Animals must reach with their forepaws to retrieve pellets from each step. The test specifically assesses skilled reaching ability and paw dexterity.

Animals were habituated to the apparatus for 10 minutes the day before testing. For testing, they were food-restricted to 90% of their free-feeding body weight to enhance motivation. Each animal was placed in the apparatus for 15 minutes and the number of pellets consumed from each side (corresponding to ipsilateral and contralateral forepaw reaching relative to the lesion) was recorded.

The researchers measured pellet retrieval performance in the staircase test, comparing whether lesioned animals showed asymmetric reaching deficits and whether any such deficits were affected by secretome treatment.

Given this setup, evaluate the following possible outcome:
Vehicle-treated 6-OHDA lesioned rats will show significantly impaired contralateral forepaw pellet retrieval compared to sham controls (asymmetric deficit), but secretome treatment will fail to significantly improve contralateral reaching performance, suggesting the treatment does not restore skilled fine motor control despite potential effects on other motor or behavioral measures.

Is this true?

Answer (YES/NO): NO